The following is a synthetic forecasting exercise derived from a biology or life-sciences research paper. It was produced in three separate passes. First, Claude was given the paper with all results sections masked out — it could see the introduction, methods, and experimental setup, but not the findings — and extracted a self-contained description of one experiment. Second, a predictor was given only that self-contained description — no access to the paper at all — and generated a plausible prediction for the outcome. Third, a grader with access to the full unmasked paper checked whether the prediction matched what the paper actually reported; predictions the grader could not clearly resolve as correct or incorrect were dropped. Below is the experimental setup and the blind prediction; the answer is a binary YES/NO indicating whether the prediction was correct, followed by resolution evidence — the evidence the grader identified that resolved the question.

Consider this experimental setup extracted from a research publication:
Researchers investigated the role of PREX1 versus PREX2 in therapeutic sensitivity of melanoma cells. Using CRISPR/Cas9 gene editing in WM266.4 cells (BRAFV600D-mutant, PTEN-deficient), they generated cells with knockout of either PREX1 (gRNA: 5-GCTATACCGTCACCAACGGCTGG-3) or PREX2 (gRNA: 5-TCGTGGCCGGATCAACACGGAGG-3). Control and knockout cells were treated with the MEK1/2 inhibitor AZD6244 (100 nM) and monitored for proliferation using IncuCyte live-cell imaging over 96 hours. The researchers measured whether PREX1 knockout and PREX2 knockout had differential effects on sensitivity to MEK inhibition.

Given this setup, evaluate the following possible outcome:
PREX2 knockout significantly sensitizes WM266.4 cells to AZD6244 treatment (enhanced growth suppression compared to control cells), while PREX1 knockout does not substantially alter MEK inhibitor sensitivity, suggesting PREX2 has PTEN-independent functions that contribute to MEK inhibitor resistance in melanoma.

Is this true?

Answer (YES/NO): NO